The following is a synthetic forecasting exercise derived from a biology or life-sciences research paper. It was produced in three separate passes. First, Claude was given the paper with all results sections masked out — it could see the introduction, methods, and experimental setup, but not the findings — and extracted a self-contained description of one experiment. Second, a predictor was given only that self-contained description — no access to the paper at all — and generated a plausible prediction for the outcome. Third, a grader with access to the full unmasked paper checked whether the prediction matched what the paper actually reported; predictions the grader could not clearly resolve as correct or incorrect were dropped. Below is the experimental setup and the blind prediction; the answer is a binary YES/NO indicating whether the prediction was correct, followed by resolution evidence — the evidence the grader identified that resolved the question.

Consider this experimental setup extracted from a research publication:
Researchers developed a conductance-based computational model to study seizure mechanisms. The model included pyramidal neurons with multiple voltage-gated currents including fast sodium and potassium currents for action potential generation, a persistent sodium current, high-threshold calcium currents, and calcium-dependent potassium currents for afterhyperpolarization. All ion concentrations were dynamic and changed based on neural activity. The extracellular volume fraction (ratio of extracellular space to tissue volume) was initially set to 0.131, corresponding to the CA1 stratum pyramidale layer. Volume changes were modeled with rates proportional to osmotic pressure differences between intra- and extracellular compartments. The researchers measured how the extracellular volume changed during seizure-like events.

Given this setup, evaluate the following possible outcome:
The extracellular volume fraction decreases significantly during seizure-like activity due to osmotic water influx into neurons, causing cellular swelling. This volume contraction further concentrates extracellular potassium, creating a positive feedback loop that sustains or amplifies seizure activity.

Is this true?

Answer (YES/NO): NO